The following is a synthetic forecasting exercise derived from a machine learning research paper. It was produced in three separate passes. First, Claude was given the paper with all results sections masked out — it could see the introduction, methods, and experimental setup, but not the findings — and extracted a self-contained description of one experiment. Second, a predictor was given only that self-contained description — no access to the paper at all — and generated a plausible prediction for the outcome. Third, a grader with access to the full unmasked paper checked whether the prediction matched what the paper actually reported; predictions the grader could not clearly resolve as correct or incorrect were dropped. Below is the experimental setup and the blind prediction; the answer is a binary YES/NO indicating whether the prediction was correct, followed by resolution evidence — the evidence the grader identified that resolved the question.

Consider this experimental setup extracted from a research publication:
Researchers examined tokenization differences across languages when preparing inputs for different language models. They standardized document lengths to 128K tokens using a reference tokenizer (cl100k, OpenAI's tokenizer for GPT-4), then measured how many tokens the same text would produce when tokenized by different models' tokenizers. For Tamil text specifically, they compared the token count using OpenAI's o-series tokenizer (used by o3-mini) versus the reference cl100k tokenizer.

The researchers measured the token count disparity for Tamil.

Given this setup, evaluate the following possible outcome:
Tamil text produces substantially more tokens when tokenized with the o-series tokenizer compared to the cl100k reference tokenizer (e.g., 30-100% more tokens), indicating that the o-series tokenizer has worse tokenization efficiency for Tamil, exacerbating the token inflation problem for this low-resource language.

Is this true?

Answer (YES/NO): NO